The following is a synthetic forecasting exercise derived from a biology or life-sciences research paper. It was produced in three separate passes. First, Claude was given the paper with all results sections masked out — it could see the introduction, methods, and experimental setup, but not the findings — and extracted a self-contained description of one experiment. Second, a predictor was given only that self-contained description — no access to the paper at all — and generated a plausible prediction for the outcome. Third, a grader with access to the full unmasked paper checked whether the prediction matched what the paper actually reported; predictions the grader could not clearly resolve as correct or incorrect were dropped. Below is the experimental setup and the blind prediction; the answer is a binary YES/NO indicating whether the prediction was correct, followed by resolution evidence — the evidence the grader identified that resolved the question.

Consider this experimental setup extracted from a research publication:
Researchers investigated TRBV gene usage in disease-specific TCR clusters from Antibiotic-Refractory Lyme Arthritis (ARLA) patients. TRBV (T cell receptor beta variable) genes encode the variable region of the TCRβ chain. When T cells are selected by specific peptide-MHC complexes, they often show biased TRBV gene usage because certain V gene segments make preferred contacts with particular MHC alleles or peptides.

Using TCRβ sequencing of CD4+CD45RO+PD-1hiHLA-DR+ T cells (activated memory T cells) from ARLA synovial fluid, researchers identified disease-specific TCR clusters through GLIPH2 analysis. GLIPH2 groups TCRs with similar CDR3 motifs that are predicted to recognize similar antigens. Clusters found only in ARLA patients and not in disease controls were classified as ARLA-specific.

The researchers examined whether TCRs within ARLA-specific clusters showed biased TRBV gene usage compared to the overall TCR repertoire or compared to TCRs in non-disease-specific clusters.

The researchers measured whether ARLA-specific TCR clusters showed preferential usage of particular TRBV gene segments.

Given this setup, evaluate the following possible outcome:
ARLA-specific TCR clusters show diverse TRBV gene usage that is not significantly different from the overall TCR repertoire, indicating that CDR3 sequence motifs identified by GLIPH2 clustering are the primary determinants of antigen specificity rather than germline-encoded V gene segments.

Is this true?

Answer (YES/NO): NO